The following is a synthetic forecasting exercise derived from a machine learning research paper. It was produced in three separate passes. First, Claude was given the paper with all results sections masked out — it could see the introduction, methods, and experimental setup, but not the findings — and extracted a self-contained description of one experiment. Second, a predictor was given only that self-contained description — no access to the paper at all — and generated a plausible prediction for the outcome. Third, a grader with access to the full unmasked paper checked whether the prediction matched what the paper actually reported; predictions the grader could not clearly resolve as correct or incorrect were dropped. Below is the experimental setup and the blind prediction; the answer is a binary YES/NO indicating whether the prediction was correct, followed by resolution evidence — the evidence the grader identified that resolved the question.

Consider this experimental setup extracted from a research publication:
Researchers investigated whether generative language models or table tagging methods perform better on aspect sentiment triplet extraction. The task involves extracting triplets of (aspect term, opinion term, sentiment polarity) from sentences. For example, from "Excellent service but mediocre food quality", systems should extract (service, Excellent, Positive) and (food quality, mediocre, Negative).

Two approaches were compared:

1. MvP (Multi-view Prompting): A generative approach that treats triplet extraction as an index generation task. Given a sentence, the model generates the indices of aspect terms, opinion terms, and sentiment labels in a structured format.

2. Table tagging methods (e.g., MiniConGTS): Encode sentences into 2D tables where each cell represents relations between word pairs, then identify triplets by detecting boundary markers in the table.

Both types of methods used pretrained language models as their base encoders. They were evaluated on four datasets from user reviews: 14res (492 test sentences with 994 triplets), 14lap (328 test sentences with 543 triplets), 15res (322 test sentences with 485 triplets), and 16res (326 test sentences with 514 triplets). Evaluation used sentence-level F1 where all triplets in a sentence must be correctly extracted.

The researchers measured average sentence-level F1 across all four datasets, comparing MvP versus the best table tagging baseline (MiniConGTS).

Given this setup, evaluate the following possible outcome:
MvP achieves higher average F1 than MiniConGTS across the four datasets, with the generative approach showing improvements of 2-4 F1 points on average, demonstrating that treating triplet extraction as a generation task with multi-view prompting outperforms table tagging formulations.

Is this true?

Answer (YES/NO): NO